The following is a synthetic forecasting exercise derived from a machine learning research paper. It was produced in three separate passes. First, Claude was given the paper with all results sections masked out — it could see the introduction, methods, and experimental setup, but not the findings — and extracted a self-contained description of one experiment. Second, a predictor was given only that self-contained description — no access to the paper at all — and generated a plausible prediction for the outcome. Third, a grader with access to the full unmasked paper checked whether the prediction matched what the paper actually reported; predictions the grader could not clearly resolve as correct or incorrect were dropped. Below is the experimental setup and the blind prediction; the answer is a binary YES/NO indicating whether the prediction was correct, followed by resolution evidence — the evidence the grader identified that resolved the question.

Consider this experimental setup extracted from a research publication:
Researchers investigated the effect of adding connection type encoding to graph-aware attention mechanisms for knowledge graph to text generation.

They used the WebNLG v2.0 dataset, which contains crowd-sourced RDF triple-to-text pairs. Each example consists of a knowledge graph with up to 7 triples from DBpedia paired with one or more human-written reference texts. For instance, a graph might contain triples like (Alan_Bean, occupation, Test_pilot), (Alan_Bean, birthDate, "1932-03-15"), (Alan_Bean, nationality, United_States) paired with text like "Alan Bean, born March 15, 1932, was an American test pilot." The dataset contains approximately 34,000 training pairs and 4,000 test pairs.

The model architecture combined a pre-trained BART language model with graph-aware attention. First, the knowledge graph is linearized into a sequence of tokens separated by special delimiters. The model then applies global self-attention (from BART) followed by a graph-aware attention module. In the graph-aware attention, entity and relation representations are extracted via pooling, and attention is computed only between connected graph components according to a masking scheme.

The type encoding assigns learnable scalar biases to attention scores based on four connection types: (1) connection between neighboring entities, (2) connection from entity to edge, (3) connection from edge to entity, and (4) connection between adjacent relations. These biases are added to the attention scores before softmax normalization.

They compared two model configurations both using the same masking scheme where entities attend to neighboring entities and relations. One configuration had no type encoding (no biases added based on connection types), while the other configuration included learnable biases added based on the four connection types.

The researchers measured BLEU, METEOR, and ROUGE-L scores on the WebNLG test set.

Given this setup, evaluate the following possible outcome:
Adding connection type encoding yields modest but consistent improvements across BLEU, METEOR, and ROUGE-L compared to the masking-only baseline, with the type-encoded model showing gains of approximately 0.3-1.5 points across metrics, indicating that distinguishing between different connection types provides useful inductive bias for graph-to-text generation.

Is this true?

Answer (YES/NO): NO